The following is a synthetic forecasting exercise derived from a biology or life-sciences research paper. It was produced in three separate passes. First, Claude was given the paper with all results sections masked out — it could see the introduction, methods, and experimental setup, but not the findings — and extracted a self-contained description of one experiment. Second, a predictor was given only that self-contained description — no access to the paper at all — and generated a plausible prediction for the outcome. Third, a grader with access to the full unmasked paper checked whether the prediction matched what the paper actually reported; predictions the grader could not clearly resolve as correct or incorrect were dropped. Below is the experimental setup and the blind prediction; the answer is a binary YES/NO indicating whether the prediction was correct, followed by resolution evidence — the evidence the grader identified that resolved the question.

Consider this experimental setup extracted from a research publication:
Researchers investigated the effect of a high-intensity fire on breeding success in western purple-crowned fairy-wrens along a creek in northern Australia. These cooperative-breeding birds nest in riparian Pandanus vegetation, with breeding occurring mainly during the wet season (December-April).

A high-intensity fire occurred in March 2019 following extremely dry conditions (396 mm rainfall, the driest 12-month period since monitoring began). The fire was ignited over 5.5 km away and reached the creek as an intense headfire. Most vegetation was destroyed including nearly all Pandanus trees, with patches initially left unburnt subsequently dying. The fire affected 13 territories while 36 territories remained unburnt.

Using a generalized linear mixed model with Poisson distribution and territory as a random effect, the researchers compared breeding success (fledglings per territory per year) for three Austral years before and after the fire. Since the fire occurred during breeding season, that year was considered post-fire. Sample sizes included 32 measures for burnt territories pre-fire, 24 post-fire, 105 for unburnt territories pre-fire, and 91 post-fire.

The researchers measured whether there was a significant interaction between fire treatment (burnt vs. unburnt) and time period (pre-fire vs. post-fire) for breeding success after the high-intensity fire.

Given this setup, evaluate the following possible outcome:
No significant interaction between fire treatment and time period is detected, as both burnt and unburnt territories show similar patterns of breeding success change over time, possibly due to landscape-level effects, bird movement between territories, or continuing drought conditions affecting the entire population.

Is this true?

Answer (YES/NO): YES